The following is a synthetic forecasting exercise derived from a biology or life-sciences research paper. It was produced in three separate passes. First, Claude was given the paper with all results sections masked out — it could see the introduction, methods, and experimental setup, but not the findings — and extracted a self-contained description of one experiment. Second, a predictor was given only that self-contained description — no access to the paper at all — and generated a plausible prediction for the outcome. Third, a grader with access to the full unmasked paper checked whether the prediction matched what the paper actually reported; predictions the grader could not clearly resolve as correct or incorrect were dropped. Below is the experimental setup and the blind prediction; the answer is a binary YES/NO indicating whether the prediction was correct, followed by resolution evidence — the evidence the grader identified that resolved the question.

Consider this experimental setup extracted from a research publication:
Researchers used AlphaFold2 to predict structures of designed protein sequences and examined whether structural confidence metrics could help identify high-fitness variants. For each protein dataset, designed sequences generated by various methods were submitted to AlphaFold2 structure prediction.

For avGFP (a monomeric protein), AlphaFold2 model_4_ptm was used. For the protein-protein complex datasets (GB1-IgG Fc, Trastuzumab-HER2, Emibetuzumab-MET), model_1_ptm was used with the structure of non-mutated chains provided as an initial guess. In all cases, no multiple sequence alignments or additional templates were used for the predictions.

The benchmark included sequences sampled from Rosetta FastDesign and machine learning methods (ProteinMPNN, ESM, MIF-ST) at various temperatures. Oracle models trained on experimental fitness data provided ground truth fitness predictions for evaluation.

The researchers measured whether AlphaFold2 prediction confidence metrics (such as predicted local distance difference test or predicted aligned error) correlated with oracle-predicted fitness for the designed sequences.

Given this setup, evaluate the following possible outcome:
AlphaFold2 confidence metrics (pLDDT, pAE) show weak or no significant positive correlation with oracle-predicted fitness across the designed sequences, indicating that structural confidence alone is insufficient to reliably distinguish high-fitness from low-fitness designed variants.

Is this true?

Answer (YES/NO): NO